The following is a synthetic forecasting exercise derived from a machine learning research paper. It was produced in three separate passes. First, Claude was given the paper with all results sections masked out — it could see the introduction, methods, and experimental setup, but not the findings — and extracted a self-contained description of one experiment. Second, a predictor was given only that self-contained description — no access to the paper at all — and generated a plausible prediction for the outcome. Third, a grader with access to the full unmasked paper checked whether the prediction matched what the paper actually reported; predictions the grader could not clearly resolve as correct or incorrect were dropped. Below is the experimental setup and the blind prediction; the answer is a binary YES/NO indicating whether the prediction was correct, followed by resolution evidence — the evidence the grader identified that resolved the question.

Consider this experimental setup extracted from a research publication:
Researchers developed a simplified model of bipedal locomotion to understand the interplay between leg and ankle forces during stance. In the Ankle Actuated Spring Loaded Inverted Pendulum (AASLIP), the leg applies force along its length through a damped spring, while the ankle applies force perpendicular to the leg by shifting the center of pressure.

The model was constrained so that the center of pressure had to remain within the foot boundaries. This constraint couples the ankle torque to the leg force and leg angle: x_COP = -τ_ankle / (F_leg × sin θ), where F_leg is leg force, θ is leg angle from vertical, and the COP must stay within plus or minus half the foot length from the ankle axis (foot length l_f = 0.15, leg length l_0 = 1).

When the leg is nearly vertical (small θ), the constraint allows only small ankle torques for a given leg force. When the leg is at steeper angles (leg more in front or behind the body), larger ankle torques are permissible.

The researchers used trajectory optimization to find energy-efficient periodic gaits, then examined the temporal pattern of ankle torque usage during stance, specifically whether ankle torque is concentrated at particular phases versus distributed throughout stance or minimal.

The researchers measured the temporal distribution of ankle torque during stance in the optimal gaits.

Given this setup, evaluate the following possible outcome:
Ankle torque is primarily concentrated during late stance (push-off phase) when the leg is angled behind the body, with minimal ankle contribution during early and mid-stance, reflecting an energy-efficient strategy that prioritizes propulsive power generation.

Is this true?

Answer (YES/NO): NO